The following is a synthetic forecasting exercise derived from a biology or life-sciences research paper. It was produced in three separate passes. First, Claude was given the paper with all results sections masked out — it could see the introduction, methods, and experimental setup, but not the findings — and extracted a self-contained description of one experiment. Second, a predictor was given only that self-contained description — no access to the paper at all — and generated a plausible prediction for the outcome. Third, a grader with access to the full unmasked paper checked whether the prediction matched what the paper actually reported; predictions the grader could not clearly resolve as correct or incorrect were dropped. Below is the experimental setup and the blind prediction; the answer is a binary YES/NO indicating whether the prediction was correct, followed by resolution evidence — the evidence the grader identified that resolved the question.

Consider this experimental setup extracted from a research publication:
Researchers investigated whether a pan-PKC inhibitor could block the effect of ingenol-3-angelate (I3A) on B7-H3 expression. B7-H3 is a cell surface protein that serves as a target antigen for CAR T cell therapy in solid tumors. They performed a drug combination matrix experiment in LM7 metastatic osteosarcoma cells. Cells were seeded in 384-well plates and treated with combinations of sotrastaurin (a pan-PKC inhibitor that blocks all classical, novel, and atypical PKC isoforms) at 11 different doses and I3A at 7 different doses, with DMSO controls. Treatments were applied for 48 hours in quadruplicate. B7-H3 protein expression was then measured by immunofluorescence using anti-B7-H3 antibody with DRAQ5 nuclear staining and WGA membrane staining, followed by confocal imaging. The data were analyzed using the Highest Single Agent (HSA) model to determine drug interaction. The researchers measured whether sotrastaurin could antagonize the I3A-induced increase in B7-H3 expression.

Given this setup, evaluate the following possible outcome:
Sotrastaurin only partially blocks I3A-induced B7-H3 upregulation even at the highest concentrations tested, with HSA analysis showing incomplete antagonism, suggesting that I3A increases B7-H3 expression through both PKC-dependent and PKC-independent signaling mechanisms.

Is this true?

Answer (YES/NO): NO